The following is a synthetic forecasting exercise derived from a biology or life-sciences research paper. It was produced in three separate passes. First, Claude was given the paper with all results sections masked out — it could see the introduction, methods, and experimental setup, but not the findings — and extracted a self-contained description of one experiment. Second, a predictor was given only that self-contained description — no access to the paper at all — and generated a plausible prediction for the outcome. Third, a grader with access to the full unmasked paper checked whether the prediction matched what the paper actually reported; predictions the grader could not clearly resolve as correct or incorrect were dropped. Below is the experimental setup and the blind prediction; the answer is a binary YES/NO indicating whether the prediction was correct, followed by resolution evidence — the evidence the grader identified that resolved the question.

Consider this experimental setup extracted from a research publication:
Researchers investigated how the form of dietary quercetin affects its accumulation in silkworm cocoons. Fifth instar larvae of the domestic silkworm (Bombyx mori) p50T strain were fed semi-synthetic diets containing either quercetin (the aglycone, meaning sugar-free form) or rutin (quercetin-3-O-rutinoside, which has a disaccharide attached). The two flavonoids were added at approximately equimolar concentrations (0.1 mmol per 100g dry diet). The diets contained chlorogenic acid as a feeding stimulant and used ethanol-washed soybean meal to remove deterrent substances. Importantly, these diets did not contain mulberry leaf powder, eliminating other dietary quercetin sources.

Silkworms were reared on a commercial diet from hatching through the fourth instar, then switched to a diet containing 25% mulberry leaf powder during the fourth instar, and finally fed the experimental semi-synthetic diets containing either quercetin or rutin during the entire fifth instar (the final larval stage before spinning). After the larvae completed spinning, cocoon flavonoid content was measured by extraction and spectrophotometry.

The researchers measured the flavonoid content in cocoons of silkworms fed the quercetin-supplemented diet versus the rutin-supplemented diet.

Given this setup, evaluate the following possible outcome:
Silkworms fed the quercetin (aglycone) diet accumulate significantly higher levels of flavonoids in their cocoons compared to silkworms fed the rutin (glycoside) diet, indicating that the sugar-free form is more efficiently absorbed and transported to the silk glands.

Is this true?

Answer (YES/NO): NO